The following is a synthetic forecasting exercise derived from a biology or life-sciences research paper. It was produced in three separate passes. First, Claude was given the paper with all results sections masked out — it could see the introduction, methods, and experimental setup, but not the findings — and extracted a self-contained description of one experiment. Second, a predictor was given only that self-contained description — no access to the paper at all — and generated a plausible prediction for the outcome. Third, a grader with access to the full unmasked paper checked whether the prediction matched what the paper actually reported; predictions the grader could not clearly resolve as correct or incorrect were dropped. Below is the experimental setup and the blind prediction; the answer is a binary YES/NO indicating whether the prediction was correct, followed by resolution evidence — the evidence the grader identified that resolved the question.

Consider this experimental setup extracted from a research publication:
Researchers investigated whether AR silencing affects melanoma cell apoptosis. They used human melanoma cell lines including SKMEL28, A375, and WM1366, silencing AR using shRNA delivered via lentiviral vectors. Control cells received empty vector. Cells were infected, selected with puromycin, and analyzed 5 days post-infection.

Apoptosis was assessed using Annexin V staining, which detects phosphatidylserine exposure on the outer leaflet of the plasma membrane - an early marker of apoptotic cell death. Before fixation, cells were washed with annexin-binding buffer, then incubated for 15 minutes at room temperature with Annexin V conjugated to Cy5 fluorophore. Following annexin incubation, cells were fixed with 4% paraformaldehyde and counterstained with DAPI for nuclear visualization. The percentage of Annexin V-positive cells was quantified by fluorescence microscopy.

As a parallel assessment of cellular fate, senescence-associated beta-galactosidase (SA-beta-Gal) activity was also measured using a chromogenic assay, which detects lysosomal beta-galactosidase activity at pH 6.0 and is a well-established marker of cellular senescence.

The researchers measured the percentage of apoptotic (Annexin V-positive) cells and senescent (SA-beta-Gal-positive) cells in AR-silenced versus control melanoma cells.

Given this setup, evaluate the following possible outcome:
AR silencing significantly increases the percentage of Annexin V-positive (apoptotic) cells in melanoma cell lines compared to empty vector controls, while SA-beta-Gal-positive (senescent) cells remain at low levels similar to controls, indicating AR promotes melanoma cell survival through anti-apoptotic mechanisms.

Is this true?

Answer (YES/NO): NO